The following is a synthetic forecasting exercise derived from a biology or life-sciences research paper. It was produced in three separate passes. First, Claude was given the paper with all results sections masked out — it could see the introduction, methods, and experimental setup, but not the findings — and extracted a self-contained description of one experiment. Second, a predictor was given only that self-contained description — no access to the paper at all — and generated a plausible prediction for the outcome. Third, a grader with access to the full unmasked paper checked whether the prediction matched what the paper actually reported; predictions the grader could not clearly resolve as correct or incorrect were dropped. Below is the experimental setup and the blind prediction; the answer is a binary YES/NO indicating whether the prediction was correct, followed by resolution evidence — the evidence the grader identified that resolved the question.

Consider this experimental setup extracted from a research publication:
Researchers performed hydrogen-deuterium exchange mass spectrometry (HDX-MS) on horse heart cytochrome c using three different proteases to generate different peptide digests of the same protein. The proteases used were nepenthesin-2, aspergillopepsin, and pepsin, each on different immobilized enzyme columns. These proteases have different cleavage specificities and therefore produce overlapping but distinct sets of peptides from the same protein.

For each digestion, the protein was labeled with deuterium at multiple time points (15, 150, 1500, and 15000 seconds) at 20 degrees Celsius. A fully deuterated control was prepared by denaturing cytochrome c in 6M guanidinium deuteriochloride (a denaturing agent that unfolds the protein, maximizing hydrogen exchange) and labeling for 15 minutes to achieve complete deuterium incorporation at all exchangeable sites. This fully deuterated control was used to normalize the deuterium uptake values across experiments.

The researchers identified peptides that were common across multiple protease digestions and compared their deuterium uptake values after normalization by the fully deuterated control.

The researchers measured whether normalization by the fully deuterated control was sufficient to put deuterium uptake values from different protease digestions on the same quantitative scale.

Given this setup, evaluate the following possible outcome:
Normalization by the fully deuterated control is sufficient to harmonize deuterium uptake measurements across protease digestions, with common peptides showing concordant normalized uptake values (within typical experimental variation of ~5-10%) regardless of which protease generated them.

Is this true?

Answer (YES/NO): NO